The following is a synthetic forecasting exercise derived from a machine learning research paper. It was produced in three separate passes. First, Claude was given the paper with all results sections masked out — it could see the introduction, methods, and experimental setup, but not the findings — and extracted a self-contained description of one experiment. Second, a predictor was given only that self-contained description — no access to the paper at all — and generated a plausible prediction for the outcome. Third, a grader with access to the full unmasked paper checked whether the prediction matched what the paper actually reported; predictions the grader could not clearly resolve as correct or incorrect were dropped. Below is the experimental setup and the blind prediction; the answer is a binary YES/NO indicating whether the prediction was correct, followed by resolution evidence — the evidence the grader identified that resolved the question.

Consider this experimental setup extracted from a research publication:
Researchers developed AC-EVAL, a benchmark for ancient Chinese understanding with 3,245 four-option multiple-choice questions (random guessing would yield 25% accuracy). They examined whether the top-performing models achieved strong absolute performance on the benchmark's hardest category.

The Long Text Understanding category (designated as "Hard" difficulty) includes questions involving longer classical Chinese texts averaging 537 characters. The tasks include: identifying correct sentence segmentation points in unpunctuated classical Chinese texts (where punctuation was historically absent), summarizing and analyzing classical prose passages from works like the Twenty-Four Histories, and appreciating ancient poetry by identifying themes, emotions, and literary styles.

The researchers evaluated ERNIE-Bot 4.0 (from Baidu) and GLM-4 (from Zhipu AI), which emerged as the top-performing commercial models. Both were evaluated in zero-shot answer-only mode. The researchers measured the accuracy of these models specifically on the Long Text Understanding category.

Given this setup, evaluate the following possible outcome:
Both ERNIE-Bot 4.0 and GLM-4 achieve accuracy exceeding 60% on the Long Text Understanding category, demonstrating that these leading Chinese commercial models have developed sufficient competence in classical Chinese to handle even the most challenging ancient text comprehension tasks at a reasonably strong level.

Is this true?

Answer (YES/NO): YES